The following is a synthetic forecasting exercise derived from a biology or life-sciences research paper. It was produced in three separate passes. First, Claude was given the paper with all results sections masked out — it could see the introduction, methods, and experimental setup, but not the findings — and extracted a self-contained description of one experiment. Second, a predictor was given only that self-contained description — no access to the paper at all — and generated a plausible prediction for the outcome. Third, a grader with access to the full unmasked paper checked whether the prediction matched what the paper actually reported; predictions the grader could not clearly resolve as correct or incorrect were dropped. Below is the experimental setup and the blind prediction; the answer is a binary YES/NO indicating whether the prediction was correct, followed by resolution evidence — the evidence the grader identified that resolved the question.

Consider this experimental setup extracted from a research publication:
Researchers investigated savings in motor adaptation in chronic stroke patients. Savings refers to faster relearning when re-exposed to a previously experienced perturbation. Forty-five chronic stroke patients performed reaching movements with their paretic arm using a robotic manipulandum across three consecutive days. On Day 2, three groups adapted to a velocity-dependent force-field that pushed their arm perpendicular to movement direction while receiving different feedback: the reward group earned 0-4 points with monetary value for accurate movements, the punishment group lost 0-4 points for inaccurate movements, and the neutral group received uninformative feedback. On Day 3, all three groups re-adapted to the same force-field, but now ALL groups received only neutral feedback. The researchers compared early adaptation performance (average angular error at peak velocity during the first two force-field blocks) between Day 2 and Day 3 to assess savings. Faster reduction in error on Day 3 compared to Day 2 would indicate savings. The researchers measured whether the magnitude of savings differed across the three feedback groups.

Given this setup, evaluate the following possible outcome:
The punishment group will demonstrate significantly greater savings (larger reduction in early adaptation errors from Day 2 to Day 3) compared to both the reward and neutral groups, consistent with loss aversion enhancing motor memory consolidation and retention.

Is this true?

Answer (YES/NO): NO